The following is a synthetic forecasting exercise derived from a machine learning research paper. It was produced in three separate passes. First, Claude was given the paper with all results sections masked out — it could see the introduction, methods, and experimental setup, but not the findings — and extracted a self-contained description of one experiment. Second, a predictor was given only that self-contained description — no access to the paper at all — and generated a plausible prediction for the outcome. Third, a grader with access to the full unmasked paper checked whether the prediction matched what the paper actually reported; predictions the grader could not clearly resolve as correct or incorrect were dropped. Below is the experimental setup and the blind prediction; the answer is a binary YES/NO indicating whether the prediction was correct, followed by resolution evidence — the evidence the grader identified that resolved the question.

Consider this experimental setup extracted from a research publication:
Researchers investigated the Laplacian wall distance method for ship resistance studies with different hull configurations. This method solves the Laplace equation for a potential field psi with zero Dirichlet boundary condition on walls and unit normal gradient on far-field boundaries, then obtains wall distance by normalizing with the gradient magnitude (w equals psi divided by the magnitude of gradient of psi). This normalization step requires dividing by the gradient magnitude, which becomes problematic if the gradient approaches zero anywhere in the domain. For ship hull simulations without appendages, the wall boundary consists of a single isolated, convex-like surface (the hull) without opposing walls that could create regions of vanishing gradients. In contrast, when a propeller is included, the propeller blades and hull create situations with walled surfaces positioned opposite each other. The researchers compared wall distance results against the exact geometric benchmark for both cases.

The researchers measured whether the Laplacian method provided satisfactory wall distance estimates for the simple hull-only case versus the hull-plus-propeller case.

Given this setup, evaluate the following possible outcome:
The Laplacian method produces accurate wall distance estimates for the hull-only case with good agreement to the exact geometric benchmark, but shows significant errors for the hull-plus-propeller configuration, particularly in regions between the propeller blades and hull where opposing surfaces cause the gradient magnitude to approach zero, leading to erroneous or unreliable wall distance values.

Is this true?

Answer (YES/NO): YES